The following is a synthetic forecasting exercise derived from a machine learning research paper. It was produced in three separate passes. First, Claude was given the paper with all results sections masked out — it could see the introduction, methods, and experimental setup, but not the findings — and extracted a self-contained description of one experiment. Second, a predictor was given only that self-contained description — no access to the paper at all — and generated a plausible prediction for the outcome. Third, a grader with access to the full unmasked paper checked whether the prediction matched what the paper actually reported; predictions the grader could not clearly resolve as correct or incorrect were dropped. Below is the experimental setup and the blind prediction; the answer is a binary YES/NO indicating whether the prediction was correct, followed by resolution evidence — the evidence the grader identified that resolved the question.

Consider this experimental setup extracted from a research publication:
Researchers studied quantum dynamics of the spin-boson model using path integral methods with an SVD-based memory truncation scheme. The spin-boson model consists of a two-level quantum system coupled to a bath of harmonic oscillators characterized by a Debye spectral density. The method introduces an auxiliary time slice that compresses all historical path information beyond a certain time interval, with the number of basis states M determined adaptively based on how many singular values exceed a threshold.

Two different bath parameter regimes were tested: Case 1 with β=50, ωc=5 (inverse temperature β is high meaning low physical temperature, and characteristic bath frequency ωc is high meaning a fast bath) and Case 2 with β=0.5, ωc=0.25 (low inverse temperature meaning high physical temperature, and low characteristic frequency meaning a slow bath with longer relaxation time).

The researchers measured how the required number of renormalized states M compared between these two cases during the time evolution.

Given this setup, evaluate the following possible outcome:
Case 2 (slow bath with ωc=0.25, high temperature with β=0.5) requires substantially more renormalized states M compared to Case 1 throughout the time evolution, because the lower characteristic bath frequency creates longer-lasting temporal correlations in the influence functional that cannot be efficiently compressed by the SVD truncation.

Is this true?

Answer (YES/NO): NO